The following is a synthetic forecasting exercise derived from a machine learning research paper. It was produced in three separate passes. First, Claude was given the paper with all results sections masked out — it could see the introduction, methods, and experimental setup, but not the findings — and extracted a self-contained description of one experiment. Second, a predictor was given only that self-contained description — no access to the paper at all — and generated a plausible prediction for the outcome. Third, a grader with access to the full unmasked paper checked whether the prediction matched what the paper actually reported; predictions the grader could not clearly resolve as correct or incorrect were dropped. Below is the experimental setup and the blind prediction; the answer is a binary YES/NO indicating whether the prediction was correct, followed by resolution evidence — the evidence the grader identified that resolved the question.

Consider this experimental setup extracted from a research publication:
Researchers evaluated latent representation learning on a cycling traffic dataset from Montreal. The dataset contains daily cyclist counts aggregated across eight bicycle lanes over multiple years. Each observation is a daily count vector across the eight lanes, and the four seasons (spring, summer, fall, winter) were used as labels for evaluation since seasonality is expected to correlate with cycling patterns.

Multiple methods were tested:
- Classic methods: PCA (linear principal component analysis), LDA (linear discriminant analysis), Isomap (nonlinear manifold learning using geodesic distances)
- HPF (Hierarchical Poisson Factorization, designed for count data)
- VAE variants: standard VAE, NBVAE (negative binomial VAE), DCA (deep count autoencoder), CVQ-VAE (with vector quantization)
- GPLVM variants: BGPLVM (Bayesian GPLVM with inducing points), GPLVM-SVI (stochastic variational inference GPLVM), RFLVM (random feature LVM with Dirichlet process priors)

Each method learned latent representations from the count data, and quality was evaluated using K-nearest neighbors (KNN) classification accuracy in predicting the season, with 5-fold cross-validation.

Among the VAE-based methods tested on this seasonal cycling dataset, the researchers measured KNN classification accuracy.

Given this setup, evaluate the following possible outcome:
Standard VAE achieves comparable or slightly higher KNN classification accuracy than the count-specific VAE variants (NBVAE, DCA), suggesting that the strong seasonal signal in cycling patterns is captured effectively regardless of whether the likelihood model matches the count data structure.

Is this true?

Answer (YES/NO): NO